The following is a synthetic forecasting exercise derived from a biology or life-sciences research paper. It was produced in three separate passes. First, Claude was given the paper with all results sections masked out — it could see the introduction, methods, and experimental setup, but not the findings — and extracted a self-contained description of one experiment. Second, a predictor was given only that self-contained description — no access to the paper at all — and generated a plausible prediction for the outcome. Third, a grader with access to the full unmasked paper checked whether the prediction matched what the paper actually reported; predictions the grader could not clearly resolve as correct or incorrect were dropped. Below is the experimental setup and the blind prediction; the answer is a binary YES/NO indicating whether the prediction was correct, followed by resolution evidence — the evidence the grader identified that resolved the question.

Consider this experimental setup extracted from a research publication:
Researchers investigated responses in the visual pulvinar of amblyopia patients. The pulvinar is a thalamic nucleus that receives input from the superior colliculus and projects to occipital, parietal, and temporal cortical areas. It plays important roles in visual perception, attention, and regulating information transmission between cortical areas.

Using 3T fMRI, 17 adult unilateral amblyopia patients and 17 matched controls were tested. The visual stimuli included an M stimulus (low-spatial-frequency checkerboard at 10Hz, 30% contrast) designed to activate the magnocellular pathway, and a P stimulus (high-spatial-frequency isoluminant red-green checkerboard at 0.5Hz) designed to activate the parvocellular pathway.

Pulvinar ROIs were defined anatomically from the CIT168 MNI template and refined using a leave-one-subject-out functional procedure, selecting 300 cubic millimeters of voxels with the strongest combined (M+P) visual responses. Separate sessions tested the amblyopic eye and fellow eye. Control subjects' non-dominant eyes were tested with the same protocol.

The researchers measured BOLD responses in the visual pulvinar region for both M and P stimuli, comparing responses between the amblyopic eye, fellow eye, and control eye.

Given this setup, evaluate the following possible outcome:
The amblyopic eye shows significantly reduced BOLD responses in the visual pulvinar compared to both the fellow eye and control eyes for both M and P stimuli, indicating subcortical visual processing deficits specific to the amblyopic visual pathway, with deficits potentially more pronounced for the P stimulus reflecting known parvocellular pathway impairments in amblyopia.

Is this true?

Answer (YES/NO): NO